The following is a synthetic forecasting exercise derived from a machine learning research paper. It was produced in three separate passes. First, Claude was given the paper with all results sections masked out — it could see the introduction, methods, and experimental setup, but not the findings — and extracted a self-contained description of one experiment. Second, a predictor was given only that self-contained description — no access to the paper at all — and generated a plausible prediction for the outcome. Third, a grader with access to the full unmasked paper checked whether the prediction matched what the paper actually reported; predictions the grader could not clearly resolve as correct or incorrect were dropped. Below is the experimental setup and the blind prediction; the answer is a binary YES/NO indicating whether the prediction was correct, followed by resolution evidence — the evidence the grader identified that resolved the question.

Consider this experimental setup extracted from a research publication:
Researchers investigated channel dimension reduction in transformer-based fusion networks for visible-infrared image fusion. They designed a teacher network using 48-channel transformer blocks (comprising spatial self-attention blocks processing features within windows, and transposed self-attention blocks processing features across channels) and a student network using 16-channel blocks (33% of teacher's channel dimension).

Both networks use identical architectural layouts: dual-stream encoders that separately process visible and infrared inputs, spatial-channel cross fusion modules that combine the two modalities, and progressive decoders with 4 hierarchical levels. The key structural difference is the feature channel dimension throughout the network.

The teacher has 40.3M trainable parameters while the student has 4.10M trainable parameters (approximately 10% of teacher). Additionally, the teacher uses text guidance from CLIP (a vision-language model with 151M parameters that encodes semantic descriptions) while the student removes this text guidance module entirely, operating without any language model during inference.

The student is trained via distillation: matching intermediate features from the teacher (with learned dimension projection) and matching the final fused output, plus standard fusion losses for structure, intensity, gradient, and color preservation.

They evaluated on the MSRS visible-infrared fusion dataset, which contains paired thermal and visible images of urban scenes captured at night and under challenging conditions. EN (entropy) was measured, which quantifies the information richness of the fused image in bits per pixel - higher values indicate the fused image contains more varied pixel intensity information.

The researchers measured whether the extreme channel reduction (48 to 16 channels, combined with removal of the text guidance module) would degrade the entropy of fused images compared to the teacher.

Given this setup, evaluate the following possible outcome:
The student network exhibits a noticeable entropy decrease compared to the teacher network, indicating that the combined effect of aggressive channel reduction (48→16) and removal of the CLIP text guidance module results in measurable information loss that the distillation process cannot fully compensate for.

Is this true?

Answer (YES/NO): NO